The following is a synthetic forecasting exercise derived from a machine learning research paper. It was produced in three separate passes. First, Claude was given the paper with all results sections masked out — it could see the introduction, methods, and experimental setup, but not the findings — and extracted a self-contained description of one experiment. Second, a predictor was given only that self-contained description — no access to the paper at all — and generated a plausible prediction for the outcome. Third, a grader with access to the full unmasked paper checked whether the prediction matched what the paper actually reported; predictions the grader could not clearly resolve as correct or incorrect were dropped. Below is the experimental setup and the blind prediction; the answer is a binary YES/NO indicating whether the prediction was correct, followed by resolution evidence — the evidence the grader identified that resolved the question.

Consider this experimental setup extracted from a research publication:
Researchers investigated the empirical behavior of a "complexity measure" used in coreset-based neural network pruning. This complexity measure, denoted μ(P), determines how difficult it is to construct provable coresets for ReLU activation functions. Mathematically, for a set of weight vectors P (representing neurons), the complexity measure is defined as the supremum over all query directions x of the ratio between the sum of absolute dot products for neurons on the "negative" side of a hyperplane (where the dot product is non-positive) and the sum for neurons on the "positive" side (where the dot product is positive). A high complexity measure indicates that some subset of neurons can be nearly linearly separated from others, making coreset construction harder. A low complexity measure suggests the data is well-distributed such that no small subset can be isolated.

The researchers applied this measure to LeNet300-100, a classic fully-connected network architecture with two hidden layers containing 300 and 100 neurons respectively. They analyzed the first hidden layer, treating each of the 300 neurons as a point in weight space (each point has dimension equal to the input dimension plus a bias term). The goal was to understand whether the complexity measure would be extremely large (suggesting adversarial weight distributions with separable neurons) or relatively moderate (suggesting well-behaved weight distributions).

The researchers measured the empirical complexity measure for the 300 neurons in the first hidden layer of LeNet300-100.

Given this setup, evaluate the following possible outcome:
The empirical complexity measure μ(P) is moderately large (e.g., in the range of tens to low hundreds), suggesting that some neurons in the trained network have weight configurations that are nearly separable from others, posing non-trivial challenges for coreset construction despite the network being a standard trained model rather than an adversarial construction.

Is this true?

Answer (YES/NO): NO